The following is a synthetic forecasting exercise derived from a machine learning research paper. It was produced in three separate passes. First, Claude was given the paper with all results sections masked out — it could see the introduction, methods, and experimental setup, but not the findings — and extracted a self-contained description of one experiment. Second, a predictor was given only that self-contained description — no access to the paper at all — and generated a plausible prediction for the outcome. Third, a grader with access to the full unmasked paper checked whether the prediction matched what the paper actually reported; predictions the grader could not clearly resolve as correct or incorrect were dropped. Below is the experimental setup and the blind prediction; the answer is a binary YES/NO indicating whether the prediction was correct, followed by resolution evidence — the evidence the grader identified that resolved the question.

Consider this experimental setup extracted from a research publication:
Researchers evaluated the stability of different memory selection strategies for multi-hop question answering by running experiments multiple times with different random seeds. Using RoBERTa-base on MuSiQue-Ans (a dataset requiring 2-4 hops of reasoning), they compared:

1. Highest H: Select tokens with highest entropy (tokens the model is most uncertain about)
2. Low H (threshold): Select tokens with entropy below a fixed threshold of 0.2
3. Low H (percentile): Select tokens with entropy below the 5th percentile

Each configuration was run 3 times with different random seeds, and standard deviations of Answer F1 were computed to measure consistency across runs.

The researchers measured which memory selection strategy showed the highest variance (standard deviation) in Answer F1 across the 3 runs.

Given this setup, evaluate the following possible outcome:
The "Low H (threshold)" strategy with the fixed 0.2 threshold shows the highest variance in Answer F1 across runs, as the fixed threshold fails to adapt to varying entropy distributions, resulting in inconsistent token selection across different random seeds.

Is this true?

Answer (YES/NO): NO